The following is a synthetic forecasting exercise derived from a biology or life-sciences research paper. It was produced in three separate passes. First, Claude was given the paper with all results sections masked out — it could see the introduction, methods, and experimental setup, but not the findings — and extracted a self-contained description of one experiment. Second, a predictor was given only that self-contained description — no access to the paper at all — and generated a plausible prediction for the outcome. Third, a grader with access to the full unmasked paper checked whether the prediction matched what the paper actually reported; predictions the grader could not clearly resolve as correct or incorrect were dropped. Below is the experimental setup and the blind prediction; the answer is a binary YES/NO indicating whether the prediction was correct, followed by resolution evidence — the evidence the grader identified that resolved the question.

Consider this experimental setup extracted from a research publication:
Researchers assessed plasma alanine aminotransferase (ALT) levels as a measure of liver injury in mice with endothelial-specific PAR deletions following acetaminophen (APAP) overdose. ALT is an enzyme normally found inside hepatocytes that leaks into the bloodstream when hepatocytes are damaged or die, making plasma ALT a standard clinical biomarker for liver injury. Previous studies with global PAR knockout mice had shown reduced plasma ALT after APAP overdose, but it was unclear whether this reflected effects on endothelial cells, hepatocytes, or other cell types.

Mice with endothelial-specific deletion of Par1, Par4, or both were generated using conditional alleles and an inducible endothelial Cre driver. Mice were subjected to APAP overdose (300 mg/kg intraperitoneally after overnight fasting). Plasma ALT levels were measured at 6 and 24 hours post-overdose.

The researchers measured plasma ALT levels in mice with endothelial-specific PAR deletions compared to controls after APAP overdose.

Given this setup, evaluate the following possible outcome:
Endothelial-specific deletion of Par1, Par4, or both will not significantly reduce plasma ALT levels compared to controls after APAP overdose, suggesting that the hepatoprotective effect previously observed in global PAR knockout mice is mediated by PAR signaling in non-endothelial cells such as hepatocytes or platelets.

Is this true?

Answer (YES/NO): YES